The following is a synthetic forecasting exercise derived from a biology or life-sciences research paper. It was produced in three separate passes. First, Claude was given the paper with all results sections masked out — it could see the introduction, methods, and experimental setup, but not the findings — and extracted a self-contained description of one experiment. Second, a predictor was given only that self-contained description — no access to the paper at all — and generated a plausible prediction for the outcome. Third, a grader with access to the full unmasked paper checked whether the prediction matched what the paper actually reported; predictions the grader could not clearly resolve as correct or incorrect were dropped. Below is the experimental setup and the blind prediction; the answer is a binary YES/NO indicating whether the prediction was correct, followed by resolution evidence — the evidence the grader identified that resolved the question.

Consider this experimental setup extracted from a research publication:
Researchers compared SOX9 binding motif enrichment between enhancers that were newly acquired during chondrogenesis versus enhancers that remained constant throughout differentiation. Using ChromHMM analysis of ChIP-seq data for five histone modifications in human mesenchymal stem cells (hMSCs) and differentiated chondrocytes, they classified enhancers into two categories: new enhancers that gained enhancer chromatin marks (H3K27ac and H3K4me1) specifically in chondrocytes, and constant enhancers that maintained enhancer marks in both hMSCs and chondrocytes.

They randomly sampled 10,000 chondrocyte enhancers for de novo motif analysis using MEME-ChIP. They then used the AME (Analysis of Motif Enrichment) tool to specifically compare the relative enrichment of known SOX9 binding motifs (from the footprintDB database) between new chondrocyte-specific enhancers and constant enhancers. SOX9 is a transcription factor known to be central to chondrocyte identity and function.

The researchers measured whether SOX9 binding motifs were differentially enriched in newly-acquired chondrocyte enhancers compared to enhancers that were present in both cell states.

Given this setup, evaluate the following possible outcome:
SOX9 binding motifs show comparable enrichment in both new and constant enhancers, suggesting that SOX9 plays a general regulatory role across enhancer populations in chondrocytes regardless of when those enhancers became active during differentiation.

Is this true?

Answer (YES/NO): NO